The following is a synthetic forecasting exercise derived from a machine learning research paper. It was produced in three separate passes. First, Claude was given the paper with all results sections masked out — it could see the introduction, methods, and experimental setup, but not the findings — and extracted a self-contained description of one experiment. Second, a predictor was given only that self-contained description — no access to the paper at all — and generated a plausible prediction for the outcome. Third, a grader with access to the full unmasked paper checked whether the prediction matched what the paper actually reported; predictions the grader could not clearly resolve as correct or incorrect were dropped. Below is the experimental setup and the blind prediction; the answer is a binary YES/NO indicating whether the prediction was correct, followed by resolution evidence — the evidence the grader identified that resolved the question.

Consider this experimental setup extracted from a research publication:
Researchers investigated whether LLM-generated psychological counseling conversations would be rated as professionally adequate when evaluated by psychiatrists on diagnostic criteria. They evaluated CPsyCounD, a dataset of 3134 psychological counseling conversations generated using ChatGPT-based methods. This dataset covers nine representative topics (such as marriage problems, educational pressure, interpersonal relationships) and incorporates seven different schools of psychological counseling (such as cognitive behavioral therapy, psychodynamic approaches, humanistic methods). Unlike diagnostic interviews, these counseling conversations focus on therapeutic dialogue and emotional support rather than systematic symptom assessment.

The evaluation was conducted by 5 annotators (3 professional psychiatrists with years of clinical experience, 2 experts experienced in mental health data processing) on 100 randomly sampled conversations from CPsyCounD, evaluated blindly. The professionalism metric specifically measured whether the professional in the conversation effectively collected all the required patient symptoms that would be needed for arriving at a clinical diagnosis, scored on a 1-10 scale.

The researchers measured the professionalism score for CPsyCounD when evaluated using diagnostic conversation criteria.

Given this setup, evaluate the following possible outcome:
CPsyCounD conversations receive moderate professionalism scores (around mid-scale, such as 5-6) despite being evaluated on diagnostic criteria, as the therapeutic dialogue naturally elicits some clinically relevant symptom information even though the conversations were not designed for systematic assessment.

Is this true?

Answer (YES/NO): NO